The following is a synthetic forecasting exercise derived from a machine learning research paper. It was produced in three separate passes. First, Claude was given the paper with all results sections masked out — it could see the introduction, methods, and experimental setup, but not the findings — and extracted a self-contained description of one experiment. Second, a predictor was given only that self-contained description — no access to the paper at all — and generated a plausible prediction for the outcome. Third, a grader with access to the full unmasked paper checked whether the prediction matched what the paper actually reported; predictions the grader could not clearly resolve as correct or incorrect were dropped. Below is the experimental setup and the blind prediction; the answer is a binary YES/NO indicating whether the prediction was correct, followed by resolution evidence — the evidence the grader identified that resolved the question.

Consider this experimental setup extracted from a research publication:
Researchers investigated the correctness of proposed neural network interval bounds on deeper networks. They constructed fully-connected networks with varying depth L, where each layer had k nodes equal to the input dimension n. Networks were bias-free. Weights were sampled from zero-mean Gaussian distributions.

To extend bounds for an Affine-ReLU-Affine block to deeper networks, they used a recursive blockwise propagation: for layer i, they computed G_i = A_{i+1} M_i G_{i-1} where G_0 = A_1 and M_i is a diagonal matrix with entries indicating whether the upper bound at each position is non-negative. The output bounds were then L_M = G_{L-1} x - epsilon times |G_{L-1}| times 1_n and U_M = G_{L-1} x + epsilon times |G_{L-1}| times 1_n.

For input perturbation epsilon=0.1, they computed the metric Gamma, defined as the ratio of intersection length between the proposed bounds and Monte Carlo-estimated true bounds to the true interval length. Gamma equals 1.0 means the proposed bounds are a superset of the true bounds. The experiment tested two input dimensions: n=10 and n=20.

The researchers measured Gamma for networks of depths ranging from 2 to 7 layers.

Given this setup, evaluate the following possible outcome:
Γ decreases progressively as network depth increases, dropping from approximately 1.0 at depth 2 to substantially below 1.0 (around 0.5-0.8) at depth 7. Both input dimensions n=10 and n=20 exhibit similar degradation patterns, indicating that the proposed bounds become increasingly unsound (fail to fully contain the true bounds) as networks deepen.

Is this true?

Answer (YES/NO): NO